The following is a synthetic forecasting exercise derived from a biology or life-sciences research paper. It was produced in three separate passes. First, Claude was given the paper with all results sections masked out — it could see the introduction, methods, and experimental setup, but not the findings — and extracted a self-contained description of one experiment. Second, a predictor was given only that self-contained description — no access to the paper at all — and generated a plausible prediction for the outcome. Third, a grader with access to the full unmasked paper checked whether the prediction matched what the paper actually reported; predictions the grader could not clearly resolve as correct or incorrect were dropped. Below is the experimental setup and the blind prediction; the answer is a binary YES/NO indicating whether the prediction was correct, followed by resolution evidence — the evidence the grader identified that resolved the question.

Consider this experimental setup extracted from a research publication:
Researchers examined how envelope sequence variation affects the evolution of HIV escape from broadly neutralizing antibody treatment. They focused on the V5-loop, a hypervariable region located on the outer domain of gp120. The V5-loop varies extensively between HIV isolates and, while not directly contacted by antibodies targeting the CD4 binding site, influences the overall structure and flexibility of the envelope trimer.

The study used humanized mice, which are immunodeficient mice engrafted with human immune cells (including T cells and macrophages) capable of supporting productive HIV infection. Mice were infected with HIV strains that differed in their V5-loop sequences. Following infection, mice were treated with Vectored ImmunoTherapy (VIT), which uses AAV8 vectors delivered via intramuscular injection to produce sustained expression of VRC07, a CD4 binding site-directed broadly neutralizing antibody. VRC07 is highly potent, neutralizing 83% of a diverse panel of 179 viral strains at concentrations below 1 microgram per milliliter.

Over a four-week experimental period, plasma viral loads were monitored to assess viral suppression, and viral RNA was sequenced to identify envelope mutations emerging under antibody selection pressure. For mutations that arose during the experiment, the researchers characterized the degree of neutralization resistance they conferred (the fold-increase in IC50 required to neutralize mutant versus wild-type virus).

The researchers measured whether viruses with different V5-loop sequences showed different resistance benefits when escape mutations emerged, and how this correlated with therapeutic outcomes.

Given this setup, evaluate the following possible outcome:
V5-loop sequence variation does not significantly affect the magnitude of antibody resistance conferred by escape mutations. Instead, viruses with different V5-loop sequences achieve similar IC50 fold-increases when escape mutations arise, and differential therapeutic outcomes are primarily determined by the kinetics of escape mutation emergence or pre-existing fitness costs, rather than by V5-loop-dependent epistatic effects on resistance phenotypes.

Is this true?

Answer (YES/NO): NO